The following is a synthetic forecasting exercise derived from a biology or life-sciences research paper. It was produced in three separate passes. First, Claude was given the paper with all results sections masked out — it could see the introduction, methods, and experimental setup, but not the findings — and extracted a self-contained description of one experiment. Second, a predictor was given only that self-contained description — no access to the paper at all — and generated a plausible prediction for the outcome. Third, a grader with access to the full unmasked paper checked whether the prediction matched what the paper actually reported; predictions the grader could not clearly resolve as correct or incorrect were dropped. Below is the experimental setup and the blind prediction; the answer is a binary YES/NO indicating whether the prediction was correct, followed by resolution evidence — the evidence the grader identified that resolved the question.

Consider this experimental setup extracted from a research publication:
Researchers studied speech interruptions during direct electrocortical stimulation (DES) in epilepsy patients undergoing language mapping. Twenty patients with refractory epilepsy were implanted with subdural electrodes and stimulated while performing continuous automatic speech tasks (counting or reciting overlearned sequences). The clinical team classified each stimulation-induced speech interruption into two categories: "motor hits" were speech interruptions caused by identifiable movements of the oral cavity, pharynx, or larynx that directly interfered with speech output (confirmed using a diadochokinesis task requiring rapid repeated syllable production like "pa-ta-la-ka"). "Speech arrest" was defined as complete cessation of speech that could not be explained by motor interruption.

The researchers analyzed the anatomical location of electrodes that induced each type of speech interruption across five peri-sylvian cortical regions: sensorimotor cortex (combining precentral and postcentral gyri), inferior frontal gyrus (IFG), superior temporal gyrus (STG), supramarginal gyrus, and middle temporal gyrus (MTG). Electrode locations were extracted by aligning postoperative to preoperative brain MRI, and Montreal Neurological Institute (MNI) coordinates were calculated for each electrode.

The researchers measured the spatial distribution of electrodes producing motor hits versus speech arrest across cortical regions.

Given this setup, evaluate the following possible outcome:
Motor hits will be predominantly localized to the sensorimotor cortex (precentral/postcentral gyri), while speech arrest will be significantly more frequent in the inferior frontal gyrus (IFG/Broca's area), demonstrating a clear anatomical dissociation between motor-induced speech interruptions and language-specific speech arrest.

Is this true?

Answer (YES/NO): NO